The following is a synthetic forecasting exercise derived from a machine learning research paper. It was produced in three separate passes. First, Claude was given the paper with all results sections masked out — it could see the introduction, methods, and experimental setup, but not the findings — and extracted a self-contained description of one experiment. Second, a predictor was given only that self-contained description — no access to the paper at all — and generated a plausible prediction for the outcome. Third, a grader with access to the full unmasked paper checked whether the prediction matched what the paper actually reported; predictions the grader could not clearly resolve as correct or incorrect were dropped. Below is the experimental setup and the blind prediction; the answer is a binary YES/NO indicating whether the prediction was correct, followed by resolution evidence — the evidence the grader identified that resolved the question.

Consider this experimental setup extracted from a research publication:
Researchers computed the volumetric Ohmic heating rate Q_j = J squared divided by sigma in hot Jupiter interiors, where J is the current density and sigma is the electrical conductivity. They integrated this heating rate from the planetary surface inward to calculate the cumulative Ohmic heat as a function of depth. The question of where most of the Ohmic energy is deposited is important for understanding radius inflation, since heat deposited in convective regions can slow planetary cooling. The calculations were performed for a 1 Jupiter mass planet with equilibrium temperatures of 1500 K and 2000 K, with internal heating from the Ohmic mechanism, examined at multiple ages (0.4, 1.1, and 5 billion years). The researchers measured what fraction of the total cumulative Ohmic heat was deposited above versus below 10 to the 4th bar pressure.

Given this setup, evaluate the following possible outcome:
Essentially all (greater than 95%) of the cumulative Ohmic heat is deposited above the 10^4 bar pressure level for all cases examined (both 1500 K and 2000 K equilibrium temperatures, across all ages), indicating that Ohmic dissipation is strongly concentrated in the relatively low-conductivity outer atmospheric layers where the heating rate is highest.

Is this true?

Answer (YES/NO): YES